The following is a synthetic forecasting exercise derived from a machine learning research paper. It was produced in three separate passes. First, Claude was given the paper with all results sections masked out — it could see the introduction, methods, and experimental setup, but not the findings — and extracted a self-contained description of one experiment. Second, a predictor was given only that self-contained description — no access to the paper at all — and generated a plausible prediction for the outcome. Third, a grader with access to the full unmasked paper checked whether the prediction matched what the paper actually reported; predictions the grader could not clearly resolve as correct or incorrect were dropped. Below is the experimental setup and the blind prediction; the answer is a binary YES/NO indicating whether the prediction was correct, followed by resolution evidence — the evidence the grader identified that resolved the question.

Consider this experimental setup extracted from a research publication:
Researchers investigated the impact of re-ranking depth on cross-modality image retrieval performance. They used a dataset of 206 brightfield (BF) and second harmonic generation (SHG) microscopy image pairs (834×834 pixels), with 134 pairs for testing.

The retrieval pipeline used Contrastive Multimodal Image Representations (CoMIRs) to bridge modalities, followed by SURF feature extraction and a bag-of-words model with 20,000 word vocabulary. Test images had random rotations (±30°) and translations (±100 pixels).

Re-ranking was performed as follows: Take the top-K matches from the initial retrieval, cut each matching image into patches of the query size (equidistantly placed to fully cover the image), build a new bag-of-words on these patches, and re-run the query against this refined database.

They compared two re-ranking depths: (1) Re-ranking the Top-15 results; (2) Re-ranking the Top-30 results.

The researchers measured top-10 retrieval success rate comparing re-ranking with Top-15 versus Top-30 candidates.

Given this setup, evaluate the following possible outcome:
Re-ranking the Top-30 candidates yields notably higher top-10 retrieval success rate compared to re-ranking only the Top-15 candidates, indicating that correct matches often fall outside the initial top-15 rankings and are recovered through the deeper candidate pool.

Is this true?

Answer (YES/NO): YES